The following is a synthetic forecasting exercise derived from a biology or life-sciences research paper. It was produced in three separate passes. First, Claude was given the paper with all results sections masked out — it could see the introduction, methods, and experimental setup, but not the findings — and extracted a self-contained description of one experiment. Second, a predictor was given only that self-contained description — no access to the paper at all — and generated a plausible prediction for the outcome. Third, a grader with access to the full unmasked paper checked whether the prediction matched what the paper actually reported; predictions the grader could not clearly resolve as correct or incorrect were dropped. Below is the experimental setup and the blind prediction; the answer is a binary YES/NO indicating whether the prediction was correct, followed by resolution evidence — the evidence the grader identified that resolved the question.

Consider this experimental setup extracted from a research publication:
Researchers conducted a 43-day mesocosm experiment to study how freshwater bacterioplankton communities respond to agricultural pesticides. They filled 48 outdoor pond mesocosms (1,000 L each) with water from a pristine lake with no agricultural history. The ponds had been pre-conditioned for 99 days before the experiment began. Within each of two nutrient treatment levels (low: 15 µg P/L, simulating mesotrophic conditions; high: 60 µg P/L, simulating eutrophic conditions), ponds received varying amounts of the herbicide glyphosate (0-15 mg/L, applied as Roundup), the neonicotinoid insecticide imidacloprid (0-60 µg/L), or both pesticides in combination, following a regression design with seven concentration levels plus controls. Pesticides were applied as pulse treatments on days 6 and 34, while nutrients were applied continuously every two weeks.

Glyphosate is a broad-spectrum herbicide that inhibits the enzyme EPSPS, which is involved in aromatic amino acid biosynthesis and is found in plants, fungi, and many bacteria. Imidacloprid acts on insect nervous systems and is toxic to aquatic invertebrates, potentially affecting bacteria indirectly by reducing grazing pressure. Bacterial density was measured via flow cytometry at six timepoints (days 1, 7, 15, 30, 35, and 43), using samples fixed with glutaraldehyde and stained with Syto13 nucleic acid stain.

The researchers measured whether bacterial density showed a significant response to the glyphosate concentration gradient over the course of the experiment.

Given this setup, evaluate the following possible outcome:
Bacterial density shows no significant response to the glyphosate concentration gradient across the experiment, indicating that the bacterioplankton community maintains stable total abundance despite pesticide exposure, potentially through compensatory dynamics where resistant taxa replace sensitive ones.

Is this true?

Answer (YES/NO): NO